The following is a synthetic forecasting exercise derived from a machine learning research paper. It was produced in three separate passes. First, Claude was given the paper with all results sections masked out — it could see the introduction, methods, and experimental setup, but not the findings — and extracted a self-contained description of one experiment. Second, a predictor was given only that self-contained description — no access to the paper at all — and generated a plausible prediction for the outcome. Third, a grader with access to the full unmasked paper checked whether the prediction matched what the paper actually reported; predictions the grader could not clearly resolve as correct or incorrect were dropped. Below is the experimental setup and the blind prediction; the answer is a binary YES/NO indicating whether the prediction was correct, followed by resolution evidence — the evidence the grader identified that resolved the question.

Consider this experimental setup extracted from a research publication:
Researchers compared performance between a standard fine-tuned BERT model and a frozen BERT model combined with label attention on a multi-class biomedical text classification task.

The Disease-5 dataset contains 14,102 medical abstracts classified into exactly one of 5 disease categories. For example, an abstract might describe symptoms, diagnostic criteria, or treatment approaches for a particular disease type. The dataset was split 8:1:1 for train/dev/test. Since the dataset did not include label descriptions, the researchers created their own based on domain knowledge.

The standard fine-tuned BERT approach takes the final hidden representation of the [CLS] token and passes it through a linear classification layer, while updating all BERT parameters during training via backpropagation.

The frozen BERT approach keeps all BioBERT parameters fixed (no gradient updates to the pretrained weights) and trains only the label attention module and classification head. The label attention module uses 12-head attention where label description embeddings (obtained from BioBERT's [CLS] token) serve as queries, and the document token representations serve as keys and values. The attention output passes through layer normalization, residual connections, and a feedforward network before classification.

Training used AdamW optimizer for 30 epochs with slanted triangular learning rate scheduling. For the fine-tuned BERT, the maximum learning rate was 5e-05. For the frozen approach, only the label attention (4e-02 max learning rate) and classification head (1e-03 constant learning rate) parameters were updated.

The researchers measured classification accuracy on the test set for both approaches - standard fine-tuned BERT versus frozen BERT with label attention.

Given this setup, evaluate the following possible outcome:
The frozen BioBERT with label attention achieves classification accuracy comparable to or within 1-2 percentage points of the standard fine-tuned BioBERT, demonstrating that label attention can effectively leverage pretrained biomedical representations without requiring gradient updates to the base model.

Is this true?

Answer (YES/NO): YES